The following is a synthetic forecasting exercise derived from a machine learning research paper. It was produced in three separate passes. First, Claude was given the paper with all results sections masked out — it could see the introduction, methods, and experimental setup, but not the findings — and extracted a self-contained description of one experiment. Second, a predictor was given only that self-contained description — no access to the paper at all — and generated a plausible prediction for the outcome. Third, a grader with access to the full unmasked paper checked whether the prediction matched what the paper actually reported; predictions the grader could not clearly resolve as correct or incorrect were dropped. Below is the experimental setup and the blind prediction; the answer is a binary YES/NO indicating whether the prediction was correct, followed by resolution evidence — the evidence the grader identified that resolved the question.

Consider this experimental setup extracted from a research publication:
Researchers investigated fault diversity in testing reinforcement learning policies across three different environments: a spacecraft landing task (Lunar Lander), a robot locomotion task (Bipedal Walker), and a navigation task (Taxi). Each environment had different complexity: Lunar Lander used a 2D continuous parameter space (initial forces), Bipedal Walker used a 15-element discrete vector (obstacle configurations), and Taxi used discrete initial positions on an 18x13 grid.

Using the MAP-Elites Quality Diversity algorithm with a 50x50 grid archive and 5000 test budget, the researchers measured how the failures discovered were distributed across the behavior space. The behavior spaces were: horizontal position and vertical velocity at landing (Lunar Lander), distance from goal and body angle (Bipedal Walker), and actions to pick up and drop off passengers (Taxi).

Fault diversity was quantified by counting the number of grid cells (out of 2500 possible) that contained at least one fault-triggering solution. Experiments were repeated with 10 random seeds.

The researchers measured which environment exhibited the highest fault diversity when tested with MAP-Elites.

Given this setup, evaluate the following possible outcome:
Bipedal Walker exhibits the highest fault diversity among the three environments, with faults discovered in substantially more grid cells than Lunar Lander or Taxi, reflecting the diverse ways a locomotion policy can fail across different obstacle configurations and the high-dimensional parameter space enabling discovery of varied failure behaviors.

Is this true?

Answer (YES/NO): NO